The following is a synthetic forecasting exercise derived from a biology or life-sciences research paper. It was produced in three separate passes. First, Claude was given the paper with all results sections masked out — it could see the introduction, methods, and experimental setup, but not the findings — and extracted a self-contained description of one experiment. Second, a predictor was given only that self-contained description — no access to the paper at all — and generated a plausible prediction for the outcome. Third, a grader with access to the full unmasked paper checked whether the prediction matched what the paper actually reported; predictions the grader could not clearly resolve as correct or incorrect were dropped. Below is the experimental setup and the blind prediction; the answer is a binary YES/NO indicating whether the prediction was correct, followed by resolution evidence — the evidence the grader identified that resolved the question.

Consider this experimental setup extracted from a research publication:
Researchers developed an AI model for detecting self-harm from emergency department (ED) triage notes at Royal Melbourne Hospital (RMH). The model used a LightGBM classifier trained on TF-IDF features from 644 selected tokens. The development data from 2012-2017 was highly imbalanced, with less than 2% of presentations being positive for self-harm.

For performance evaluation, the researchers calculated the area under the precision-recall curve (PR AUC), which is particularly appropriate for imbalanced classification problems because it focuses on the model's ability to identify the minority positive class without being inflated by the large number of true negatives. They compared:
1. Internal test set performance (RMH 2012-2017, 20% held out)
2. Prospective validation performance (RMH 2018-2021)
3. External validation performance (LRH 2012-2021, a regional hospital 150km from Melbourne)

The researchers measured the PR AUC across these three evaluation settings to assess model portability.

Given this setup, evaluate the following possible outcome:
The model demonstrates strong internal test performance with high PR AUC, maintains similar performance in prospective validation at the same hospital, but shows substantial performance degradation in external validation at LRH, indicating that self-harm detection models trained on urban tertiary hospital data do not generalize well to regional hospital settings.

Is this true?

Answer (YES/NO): YES